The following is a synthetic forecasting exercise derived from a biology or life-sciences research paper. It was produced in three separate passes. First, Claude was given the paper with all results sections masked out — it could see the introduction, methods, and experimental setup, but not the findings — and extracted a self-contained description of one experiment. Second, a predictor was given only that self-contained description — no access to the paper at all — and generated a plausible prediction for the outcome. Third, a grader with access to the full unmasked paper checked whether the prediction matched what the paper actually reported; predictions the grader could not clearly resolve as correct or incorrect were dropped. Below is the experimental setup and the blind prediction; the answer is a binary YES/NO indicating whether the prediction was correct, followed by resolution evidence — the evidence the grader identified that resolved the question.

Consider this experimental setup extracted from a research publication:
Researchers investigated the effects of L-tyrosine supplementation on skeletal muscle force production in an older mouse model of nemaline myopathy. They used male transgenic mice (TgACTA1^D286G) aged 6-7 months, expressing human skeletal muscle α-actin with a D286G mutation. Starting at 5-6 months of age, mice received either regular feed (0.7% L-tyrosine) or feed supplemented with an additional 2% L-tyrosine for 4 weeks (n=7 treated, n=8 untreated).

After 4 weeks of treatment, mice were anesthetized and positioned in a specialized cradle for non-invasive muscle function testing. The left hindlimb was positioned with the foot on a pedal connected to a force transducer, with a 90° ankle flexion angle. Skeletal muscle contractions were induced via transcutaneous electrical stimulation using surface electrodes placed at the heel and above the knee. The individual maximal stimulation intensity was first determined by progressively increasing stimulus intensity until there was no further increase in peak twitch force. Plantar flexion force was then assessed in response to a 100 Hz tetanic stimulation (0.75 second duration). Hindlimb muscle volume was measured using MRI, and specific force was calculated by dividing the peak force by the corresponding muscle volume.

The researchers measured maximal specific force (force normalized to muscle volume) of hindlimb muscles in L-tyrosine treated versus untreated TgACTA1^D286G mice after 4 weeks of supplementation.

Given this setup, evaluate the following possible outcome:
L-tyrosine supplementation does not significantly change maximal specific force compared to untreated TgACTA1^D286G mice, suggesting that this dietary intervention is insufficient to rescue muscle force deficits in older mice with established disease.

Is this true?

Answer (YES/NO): YES